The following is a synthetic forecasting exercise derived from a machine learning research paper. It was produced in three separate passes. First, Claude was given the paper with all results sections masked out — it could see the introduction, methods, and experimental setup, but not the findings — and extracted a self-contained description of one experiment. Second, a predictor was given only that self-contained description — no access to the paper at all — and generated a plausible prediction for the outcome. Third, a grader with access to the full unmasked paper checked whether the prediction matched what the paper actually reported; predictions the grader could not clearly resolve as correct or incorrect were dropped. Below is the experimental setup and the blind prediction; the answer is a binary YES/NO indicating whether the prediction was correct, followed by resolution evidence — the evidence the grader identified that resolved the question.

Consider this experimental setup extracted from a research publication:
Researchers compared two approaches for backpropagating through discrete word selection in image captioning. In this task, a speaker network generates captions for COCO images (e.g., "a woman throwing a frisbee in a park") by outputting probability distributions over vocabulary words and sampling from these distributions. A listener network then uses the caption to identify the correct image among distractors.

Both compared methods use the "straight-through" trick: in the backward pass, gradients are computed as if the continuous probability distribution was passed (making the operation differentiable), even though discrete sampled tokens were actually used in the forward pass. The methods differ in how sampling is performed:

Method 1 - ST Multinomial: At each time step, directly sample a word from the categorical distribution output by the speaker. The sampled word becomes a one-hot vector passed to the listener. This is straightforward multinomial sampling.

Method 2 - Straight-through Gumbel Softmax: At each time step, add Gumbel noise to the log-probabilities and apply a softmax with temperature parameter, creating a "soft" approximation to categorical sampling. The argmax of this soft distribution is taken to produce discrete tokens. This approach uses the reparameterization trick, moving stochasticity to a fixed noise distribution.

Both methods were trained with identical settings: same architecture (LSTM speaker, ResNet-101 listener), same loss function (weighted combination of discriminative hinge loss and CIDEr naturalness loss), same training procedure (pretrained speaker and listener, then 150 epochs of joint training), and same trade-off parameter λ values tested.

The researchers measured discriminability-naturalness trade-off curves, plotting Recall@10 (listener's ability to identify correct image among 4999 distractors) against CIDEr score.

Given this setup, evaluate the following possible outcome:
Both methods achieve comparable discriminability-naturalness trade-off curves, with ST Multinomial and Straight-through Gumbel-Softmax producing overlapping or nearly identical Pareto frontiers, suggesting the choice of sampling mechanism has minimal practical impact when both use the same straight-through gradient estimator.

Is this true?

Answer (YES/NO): YES